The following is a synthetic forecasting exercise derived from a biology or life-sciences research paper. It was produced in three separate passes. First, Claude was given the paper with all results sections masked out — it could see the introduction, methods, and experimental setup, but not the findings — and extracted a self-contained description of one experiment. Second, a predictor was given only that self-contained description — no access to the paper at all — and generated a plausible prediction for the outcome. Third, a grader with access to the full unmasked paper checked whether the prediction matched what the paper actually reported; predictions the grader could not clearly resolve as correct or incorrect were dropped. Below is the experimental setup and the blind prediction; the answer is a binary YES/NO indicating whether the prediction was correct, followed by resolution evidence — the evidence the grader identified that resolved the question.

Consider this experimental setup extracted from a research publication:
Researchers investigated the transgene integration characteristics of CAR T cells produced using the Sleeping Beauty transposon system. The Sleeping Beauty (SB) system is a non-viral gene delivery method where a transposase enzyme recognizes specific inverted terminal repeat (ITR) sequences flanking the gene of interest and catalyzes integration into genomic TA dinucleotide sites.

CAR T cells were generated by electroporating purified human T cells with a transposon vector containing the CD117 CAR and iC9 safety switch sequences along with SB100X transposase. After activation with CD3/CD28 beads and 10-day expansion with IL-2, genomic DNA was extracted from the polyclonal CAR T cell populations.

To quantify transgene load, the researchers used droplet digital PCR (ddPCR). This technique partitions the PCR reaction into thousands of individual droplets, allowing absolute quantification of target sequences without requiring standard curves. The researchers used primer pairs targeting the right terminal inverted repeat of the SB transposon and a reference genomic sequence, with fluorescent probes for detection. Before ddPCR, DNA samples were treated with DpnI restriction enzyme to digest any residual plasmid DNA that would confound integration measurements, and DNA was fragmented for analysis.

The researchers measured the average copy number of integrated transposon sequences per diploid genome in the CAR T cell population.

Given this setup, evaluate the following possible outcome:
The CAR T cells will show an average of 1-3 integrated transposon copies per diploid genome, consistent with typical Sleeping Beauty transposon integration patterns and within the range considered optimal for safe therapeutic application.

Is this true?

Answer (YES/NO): YES